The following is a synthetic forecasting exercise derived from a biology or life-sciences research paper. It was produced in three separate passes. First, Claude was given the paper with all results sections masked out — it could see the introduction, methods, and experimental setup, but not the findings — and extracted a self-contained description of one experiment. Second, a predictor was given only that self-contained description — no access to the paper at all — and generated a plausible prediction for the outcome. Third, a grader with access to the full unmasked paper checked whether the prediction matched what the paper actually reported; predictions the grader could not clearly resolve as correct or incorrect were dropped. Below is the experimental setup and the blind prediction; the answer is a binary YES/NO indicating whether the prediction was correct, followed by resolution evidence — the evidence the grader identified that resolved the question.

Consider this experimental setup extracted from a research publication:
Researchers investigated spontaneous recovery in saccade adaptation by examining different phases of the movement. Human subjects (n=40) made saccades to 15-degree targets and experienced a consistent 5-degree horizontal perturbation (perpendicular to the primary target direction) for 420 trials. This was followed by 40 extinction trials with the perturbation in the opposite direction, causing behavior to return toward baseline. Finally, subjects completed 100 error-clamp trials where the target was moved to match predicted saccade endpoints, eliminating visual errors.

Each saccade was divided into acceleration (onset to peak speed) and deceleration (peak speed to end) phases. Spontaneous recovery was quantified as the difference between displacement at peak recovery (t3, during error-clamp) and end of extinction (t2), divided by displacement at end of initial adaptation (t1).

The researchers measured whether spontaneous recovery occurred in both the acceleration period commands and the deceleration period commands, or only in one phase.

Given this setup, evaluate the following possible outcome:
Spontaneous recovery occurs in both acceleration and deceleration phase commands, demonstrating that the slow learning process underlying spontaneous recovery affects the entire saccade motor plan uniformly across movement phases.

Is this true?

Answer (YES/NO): YES